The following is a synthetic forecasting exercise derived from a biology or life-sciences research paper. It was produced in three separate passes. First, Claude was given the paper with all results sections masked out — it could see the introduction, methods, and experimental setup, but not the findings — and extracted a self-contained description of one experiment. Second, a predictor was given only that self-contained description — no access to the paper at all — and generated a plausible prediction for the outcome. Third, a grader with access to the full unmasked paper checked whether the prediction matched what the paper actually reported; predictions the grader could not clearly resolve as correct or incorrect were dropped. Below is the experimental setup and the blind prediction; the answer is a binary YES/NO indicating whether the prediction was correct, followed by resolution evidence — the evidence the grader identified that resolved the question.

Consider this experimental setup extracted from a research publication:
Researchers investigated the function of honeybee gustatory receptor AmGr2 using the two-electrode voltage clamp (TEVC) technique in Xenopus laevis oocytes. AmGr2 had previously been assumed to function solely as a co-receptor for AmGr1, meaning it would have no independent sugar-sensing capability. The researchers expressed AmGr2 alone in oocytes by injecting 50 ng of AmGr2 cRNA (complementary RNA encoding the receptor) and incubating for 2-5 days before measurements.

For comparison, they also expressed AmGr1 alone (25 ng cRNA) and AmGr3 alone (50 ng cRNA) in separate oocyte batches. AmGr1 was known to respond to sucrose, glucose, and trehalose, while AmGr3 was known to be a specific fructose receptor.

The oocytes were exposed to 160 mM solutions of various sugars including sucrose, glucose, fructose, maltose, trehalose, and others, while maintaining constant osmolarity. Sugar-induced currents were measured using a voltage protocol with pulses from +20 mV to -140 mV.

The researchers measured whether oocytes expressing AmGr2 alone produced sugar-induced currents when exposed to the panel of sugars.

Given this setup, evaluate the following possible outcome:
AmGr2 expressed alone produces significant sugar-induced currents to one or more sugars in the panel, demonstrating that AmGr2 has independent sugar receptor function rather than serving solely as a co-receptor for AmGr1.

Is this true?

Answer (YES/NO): NO